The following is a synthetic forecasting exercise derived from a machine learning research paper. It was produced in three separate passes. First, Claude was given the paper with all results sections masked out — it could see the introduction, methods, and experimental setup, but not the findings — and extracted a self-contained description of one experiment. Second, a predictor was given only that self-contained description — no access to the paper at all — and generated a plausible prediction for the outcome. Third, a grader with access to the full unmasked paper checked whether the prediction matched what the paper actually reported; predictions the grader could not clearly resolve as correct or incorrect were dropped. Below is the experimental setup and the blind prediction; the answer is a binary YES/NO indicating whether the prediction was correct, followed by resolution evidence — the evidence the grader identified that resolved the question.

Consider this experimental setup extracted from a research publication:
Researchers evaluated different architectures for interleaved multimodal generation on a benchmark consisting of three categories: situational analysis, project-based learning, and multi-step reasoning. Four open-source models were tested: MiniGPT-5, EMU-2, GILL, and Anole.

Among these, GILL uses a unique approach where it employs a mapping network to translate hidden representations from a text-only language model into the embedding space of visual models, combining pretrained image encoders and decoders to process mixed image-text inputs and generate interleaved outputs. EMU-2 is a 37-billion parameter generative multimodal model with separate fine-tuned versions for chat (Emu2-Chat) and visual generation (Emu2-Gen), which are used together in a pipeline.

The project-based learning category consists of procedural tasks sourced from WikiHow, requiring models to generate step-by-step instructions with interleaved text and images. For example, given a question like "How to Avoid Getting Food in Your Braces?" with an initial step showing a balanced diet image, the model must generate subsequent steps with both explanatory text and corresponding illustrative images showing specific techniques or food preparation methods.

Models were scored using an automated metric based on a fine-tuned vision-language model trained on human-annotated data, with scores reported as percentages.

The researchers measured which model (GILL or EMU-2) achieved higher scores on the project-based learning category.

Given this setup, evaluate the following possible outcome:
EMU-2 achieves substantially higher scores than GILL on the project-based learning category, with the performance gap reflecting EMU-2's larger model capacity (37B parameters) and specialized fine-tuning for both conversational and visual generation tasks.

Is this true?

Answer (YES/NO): NO